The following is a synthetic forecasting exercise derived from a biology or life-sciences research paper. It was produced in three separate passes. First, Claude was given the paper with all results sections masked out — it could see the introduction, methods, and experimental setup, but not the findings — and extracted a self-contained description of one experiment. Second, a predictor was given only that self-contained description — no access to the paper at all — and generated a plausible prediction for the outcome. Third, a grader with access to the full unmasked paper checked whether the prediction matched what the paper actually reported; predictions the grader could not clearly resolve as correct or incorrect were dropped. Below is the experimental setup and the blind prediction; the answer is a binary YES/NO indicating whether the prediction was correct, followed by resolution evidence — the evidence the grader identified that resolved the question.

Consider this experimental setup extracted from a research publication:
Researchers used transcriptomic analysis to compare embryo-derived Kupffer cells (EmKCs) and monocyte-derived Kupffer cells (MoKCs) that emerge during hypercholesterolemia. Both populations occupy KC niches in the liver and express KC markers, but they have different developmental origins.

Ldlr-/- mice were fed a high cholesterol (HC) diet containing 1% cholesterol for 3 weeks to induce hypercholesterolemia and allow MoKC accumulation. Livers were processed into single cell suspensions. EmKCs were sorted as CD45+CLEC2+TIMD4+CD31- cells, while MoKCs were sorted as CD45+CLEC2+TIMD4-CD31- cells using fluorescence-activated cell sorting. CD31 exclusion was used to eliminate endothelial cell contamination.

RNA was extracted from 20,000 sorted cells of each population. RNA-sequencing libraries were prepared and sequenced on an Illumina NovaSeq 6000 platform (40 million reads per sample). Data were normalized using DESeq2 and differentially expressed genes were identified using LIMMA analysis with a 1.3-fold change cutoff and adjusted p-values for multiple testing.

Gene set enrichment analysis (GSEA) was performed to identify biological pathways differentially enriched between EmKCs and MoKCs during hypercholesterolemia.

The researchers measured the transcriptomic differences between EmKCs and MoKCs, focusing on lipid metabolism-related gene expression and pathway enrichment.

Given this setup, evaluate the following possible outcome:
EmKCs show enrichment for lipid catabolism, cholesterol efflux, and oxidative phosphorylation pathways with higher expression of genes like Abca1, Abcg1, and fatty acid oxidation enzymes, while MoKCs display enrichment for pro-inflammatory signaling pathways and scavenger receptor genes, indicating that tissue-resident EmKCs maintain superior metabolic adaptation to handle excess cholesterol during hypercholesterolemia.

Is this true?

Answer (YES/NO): NO